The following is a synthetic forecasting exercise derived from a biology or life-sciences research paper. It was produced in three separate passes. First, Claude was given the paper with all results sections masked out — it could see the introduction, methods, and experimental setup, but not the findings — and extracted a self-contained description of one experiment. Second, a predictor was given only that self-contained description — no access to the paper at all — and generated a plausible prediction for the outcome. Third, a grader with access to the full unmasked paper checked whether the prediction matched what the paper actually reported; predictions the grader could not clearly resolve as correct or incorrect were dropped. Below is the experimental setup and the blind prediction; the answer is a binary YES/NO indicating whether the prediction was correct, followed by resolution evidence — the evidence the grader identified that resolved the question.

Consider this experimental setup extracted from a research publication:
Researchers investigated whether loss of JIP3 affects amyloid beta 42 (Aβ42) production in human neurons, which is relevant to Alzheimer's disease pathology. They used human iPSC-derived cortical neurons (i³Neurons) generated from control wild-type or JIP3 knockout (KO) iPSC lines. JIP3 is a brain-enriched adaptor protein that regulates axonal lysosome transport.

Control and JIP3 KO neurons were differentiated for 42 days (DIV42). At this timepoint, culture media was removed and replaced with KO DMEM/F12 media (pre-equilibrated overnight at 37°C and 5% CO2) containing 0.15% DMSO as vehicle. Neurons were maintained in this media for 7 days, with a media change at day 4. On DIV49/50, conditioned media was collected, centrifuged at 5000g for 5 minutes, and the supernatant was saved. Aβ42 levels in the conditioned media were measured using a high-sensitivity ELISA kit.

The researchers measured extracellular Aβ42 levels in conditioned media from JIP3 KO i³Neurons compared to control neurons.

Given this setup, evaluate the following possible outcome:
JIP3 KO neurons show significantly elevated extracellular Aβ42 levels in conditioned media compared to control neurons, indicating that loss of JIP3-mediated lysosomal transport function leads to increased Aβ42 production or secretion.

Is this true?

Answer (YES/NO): YES